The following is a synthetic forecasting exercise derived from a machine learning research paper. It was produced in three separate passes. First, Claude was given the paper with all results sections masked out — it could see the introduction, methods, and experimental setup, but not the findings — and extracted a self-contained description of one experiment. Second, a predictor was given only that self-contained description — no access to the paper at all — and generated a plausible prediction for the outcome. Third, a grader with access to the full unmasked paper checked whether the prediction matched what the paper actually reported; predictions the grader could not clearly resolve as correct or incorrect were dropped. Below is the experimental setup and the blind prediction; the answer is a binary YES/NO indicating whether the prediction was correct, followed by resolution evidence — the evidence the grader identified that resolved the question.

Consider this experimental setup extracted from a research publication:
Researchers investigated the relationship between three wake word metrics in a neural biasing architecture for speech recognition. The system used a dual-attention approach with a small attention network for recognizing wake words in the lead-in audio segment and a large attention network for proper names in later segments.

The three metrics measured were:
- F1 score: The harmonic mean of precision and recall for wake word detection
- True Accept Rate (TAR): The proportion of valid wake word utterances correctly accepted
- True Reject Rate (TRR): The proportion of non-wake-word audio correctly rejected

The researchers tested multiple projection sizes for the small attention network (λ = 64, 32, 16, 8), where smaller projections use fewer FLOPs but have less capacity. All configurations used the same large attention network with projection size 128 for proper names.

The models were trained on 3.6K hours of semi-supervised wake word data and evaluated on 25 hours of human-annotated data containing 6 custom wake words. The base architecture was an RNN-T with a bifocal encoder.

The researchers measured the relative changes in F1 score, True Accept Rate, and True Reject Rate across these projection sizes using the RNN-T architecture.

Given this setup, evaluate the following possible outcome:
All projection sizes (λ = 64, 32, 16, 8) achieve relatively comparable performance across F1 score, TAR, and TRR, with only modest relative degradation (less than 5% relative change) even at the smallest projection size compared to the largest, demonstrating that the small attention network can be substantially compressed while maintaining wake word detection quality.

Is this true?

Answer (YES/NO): NO